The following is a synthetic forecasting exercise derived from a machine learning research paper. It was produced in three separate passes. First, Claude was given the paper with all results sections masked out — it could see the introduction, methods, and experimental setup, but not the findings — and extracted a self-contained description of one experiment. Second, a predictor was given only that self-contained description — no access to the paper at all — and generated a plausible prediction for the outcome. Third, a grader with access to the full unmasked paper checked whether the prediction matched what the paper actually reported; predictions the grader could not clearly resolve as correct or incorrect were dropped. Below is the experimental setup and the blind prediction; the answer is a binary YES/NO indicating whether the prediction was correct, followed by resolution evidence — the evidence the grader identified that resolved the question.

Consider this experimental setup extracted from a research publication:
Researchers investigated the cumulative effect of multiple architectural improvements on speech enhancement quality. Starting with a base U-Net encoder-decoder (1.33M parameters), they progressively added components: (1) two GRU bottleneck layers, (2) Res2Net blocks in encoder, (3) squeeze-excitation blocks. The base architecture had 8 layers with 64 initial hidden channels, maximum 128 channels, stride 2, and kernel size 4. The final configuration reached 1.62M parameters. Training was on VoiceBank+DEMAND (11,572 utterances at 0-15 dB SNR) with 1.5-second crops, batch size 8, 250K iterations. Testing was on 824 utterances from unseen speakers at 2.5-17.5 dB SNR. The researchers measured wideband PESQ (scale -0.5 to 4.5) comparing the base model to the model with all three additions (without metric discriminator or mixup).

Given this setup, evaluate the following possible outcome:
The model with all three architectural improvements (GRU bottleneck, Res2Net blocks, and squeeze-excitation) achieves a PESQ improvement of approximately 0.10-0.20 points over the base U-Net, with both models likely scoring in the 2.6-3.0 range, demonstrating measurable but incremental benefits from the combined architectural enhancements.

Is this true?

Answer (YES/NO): NO